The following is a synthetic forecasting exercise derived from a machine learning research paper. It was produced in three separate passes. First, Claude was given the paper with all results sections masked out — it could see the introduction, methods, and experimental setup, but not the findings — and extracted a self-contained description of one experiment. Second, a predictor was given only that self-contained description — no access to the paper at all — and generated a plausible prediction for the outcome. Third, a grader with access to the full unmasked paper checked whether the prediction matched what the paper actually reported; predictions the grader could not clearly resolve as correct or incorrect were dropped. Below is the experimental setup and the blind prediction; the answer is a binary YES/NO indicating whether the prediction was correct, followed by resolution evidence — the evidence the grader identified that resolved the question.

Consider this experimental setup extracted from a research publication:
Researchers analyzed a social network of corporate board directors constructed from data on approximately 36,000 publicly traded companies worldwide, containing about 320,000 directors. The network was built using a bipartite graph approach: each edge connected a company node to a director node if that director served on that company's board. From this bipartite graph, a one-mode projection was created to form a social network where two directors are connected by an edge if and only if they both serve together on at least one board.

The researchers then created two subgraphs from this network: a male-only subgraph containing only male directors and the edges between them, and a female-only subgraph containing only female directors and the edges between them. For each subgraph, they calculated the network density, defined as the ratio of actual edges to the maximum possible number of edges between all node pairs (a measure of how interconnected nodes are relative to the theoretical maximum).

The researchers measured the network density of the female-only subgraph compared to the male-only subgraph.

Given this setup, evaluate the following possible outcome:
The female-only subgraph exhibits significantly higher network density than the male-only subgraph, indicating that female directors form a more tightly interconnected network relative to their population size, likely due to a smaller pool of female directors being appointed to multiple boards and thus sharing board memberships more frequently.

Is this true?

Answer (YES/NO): YES